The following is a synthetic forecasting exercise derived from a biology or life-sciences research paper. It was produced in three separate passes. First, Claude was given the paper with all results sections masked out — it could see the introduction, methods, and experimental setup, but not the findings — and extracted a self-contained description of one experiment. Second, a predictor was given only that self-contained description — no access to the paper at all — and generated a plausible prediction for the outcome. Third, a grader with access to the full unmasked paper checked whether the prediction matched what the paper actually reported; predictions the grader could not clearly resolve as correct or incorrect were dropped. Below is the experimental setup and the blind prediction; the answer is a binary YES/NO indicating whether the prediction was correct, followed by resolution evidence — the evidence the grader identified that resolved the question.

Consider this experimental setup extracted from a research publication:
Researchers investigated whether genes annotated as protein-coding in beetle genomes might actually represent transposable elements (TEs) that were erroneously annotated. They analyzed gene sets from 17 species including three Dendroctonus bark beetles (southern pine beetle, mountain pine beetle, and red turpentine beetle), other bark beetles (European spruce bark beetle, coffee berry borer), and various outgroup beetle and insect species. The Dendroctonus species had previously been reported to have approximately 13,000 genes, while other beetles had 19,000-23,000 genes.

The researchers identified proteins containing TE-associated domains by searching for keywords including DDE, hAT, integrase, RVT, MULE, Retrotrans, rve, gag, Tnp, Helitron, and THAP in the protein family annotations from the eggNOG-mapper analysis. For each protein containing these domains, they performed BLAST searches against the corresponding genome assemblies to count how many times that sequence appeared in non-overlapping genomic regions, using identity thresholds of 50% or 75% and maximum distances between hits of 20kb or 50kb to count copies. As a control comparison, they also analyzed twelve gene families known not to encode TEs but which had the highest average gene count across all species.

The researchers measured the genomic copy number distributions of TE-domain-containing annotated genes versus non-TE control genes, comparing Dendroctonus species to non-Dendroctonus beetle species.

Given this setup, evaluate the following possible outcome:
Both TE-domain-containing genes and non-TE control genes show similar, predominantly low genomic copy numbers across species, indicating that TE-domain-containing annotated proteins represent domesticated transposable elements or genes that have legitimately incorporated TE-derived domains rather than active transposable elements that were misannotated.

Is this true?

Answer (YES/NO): NO